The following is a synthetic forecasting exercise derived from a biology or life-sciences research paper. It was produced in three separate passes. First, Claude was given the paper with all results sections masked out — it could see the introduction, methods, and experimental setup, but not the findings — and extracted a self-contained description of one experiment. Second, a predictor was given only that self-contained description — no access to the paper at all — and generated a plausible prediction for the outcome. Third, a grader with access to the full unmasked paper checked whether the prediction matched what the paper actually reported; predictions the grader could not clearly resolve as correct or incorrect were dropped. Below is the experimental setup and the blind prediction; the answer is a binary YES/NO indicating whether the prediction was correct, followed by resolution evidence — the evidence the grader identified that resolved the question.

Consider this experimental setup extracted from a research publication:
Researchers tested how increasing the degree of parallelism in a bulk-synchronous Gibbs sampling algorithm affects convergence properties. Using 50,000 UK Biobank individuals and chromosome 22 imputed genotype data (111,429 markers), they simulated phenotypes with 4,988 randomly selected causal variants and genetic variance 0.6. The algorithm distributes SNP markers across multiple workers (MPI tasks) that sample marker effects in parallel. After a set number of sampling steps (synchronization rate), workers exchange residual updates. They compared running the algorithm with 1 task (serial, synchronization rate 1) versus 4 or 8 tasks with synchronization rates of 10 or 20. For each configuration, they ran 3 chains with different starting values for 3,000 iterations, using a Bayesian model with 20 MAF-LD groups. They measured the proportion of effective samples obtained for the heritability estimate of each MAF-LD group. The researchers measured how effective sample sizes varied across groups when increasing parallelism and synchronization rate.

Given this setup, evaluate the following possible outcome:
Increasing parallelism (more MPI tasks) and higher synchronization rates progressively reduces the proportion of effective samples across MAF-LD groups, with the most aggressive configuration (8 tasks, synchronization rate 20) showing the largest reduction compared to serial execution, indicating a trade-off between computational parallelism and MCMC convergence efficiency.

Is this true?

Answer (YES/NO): YES